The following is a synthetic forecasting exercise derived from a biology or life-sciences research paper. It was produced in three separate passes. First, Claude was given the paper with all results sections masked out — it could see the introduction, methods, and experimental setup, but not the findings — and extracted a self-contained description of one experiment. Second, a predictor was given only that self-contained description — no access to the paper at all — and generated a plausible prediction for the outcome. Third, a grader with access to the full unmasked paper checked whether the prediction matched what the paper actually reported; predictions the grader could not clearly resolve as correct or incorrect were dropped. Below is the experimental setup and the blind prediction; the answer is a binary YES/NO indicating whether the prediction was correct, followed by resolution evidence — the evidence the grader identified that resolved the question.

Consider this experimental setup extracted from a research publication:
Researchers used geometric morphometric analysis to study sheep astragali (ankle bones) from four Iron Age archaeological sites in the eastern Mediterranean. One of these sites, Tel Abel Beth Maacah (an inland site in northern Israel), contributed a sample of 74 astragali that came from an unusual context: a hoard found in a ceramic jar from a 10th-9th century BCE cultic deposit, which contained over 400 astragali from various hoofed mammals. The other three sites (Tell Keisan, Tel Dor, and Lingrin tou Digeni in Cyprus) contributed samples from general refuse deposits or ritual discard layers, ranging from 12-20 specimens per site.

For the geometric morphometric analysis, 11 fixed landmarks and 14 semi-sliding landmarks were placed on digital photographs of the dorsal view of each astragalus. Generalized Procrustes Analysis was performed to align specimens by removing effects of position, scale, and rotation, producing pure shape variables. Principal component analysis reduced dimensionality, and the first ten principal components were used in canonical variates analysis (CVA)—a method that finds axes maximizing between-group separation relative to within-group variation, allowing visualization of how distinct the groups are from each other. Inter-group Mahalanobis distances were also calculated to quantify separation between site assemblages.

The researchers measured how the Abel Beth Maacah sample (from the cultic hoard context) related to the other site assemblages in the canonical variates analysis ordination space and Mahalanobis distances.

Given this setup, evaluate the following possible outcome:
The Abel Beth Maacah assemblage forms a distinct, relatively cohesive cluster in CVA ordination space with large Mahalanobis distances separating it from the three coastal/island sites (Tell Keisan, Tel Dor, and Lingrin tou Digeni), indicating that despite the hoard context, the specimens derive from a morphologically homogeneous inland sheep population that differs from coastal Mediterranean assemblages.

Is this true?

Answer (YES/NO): NO